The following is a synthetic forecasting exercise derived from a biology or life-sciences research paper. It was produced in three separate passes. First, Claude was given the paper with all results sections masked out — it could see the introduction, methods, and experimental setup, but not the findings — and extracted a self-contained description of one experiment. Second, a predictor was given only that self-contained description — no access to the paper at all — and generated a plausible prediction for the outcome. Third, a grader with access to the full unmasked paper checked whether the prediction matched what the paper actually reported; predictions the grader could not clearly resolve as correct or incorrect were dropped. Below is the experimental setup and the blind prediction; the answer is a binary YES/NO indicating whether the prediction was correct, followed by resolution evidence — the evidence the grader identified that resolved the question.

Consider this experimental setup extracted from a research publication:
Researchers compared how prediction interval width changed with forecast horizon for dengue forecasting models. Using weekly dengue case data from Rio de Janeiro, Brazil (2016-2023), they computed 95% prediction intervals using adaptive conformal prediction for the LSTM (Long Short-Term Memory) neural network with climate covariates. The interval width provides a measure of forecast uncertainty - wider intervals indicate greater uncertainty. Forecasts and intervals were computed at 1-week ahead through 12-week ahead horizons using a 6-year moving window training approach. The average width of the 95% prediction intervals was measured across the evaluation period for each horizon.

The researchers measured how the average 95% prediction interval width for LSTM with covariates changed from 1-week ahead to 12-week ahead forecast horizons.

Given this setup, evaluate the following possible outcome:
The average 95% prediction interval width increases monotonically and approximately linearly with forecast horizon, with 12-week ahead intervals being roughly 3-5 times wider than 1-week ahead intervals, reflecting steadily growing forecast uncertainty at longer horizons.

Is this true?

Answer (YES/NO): NO